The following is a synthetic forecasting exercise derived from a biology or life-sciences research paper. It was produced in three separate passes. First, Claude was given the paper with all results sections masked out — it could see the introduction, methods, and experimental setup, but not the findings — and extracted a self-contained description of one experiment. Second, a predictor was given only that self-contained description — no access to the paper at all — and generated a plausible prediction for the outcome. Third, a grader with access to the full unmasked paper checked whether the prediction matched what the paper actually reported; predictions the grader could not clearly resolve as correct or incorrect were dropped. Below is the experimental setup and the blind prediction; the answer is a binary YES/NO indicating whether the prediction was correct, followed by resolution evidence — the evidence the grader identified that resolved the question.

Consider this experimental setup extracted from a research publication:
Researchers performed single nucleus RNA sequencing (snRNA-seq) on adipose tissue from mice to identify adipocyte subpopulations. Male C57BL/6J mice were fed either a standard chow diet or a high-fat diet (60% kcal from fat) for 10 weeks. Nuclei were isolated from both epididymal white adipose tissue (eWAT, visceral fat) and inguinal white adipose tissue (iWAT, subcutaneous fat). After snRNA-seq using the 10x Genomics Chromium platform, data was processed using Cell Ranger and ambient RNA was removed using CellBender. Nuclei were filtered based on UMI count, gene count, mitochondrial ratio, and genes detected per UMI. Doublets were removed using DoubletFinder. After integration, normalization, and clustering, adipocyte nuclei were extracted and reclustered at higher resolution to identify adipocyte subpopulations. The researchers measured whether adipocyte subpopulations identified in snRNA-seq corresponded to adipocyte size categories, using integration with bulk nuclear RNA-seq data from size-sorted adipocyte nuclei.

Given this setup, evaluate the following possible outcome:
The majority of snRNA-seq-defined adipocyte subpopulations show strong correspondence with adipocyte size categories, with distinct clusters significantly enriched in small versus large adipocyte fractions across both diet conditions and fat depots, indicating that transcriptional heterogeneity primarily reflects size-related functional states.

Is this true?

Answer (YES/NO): NO